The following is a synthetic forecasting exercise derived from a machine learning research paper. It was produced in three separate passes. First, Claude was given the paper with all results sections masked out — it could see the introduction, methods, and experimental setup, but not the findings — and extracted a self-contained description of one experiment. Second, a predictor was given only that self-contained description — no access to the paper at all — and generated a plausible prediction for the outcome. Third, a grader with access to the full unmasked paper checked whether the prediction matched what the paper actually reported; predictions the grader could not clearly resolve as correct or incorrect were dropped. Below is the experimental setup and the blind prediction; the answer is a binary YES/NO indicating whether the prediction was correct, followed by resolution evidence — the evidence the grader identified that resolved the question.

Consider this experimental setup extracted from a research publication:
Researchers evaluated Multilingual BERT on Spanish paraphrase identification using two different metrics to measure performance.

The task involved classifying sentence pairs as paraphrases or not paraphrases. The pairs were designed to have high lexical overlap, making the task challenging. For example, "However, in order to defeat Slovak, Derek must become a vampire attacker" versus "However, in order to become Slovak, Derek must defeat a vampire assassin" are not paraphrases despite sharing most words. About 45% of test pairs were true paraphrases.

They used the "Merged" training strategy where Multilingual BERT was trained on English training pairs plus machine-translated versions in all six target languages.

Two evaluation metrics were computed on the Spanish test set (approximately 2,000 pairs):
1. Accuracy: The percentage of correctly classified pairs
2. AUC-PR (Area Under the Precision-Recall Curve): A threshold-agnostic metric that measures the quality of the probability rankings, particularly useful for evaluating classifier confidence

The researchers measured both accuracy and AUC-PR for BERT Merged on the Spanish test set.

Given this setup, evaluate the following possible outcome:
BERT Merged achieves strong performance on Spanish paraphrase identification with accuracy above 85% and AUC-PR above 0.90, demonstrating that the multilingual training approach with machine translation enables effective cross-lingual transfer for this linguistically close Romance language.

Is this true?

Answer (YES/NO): YES